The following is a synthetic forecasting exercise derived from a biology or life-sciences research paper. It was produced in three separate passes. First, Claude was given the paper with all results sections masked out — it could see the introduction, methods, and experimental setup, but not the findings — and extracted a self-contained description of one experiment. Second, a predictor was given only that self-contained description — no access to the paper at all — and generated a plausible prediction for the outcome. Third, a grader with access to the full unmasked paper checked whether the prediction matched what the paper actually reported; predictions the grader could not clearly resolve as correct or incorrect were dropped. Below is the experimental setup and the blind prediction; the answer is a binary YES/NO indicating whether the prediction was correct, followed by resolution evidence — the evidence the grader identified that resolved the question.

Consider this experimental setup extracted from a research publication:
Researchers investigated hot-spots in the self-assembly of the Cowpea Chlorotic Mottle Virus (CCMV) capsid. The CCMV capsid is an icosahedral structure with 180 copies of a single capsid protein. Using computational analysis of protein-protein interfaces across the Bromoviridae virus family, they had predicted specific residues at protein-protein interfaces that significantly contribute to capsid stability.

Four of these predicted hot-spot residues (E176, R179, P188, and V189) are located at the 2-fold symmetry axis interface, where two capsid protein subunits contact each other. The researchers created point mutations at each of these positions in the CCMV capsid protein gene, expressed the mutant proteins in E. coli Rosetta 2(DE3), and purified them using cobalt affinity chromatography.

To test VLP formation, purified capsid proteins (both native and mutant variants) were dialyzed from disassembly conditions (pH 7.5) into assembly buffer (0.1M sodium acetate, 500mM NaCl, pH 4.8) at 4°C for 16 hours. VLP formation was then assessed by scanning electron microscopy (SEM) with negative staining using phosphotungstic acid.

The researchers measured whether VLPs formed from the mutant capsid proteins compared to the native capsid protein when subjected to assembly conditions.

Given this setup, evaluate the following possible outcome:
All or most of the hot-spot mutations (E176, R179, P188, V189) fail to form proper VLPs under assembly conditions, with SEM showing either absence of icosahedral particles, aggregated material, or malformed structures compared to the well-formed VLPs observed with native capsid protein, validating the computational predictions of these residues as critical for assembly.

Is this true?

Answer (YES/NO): NO